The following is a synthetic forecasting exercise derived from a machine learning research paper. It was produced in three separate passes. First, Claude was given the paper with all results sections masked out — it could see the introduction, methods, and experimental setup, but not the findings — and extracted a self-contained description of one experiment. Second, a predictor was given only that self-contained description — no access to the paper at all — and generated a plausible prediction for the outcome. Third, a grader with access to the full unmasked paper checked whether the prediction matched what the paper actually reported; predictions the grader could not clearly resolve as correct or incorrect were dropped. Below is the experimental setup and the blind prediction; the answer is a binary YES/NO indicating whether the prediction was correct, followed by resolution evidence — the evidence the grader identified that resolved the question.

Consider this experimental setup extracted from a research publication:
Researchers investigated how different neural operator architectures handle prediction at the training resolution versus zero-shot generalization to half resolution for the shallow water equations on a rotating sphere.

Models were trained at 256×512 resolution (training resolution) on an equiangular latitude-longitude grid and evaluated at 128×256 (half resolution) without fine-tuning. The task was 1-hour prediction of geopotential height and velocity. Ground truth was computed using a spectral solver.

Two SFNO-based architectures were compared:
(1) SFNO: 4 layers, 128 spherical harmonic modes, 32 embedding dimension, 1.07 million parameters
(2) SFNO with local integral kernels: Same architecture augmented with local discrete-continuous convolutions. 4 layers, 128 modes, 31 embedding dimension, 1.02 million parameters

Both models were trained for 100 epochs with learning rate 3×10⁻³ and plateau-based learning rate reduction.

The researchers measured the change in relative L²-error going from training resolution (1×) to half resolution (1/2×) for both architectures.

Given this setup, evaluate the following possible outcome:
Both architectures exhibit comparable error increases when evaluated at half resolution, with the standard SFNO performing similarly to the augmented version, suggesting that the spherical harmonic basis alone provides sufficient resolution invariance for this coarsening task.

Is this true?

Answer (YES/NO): NO